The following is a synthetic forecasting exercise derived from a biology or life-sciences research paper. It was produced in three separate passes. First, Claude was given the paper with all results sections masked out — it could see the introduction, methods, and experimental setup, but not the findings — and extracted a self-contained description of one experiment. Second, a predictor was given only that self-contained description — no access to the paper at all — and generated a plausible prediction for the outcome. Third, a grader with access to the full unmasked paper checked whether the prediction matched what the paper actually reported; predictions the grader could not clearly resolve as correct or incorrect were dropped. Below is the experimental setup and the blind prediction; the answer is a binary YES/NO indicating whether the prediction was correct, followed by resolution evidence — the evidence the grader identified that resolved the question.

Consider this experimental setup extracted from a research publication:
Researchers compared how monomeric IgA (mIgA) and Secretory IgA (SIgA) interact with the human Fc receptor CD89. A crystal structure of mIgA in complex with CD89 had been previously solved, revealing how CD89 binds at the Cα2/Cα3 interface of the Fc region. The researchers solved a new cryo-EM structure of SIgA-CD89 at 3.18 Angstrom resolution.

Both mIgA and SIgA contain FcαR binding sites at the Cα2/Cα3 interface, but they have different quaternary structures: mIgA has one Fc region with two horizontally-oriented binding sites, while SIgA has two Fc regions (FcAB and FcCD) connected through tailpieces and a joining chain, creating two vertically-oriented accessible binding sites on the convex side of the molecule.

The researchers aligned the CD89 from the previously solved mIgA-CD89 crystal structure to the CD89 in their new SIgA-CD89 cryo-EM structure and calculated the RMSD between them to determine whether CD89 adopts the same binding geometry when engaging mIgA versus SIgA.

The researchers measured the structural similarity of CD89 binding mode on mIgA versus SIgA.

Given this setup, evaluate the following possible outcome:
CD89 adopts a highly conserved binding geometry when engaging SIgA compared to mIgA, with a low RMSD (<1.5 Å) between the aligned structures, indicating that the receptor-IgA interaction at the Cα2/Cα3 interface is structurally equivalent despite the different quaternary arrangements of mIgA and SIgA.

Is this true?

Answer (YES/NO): YES